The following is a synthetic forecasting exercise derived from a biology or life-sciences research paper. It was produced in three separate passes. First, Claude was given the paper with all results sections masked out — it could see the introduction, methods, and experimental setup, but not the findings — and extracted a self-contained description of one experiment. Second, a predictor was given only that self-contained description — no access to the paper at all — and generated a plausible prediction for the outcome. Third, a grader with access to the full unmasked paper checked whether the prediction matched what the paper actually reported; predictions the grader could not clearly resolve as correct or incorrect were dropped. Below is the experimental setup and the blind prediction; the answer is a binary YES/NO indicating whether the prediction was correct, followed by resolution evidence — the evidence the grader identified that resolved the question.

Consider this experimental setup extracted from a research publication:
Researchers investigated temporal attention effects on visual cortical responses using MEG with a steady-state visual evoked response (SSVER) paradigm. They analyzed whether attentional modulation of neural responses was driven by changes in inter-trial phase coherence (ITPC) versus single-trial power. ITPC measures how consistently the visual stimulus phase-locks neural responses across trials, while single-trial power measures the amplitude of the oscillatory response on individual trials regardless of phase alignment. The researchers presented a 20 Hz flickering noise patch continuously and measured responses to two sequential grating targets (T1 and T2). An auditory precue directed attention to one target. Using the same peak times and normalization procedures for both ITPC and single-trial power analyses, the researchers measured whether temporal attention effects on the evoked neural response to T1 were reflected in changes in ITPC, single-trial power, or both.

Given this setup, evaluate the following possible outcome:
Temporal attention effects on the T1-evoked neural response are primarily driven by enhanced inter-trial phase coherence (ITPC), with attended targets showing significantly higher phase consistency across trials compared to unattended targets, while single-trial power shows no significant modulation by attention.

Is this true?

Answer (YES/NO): YES